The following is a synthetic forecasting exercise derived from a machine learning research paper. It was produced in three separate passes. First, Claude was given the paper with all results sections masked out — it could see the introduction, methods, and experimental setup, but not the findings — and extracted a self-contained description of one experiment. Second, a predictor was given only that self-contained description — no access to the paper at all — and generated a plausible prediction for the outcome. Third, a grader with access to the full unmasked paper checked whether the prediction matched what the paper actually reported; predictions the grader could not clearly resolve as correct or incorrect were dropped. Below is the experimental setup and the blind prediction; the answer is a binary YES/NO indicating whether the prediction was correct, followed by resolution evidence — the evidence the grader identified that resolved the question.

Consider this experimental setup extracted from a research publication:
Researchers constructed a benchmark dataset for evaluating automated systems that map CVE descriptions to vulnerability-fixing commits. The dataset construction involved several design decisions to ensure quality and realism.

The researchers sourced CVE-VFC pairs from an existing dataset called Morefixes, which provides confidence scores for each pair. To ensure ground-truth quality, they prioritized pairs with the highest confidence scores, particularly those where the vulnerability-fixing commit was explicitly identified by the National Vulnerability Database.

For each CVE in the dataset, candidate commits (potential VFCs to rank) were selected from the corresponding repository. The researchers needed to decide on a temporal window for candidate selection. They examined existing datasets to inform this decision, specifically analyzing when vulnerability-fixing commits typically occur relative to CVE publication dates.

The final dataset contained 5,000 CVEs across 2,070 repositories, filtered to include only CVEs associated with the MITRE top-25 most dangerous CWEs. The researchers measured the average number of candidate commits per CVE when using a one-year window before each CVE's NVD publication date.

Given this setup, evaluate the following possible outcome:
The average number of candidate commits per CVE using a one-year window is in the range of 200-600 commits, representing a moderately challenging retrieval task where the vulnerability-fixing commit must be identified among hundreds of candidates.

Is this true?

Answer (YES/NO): NO